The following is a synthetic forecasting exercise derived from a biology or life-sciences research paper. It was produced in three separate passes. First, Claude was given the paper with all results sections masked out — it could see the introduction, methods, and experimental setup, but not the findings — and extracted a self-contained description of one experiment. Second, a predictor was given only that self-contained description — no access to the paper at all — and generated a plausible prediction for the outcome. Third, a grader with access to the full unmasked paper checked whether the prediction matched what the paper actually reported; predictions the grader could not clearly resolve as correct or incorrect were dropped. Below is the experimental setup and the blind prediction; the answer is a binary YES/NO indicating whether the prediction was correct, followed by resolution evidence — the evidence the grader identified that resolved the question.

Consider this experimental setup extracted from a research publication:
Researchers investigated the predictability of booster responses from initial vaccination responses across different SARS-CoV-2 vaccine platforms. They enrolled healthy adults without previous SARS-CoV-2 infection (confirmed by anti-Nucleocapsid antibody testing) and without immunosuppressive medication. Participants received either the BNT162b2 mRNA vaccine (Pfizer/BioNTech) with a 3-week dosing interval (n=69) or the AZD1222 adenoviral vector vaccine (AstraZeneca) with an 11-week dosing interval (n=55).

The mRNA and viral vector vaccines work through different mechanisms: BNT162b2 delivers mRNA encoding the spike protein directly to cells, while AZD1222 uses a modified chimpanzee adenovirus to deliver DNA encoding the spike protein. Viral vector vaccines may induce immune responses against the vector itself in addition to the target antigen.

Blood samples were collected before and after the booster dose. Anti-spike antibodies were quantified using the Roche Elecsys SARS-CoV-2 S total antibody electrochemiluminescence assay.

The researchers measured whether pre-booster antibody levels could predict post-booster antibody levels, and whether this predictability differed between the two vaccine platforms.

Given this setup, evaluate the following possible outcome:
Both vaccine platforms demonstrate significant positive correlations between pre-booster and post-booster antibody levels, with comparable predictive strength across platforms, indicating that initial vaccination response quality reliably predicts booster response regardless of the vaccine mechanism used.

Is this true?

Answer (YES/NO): NO